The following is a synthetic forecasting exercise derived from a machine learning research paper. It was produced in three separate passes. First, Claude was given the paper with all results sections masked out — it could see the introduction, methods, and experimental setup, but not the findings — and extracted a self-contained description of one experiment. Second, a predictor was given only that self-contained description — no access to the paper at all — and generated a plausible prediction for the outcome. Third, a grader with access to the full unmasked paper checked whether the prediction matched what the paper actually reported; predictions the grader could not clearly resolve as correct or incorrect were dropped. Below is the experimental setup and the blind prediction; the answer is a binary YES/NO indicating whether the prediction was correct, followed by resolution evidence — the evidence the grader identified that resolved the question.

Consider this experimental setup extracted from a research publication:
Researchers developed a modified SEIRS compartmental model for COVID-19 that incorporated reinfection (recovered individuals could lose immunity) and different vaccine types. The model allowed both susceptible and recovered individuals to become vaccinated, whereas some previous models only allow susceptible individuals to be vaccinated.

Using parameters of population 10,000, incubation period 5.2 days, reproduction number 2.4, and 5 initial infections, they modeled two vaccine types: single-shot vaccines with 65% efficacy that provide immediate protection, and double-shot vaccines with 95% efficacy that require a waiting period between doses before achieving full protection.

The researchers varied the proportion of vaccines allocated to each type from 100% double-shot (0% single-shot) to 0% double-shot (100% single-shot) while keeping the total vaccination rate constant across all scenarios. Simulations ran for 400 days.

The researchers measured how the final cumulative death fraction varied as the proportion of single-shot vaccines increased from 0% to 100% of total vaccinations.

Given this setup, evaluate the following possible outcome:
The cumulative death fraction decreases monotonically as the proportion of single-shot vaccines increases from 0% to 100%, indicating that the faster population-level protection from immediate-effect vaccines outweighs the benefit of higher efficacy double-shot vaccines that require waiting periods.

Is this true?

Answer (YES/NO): NO